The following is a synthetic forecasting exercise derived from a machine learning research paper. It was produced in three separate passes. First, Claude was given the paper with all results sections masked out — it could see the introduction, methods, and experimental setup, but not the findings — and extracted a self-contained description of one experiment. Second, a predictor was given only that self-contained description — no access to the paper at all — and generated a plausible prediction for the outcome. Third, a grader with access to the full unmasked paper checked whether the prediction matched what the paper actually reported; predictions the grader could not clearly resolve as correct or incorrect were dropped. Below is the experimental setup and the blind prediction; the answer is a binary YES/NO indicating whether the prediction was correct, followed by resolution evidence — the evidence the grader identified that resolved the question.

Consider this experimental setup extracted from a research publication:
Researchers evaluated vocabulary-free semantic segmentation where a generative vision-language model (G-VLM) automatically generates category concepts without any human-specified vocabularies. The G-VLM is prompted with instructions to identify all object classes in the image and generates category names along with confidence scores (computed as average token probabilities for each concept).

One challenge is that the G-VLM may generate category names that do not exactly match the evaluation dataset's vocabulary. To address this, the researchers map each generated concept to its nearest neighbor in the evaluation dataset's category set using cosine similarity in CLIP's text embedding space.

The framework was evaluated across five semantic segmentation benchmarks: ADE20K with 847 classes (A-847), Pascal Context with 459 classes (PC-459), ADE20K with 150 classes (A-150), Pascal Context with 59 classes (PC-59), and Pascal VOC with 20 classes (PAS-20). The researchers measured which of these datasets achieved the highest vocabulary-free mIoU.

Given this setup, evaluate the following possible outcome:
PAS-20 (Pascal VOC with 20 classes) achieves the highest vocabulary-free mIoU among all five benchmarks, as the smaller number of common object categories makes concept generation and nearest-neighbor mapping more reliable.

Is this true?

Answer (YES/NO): YES